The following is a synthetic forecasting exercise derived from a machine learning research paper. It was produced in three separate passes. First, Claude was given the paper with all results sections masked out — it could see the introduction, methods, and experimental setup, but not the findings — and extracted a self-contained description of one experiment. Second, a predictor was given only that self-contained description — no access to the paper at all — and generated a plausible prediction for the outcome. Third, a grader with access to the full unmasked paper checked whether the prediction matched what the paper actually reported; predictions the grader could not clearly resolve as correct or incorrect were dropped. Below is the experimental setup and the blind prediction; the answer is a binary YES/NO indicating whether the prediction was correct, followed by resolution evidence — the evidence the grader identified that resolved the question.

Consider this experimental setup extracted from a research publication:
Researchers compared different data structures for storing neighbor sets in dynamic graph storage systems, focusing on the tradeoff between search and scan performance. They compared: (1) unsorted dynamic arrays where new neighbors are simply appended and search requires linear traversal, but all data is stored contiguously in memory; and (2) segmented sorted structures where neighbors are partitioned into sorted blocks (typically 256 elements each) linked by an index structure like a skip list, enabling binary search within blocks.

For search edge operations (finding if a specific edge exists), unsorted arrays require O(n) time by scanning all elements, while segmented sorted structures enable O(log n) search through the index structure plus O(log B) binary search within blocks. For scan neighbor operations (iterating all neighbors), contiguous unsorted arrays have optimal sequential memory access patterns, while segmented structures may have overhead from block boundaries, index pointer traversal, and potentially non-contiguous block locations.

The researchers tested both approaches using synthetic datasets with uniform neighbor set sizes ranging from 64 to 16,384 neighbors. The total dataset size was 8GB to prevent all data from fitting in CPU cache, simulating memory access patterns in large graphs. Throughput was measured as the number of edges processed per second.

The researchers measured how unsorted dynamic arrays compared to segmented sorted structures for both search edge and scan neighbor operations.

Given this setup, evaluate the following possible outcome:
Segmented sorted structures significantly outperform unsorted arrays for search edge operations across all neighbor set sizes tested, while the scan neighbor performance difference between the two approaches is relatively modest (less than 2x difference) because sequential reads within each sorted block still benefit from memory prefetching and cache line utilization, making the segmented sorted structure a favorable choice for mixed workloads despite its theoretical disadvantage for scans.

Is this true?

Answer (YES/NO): NO